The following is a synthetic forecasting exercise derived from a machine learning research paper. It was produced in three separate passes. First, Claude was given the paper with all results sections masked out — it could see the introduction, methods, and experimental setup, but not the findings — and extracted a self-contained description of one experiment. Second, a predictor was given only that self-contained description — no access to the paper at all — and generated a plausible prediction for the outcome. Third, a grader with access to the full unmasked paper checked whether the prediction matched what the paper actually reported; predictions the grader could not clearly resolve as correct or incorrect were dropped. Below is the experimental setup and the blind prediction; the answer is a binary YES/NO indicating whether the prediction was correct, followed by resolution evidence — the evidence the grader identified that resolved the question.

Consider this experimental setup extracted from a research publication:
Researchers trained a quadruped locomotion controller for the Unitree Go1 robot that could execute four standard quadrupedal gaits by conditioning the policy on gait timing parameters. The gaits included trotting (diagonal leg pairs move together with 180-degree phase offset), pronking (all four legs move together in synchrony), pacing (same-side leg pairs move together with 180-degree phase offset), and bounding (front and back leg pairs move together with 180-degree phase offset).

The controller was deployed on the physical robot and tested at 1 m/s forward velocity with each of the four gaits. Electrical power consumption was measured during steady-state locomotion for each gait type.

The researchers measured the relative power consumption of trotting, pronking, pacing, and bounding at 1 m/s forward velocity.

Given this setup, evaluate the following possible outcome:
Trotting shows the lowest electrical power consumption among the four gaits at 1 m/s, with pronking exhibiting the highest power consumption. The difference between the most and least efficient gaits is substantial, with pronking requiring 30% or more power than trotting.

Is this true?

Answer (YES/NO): YES